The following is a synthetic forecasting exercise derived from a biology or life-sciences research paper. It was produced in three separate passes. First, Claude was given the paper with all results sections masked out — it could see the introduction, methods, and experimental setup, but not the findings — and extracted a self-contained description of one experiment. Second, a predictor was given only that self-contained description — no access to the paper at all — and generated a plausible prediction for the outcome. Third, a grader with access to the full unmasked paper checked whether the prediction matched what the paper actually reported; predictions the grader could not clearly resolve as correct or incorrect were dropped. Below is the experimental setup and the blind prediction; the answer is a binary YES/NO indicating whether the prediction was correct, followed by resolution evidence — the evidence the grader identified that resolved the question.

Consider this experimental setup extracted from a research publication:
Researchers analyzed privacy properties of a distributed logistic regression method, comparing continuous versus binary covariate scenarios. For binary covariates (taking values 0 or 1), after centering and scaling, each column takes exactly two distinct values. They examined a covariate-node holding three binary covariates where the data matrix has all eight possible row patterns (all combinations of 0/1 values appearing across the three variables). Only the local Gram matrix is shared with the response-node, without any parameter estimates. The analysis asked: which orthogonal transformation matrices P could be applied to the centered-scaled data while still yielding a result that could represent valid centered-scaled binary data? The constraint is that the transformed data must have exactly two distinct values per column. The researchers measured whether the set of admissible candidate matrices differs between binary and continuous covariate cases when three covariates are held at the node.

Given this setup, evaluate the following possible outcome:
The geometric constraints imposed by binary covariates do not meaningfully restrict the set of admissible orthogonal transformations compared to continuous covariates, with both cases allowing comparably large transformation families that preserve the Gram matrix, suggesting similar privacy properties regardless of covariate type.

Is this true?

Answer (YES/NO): NO